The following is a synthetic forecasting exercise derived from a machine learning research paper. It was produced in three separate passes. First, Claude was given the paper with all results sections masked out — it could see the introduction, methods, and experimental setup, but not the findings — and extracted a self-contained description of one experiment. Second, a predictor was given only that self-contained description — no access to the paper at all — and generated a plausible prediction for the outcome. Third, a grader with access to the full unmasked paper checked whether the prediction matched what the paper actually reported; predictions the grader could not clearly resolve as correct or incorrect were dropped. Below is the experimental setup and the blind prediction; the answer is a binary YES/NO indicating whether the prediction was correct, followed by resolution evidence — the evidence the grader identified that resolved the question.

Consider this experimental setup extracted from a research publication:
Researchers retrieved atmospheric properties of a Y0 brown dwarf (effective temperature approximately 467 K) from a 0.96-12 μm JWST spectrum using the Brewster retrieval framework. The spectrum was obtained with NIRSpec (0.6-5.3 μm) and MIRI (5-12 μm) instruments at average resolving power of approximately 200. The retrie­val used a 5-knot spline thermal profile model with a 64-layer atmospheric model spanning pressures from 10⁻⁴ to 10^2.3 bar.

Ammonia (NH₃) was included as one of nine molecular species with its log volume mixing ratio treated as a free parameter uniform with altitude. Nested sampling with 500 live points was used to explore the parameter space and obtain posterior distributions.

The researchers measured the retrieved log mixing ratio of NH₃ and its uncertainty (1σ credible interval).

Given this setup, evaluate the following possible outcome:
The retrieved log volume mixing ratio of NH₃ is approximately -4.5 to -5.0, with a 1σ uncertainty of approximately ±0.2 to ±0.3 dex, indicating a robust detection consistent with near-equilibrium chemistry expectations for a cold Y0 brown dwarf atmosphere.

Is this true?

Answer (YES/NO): NO